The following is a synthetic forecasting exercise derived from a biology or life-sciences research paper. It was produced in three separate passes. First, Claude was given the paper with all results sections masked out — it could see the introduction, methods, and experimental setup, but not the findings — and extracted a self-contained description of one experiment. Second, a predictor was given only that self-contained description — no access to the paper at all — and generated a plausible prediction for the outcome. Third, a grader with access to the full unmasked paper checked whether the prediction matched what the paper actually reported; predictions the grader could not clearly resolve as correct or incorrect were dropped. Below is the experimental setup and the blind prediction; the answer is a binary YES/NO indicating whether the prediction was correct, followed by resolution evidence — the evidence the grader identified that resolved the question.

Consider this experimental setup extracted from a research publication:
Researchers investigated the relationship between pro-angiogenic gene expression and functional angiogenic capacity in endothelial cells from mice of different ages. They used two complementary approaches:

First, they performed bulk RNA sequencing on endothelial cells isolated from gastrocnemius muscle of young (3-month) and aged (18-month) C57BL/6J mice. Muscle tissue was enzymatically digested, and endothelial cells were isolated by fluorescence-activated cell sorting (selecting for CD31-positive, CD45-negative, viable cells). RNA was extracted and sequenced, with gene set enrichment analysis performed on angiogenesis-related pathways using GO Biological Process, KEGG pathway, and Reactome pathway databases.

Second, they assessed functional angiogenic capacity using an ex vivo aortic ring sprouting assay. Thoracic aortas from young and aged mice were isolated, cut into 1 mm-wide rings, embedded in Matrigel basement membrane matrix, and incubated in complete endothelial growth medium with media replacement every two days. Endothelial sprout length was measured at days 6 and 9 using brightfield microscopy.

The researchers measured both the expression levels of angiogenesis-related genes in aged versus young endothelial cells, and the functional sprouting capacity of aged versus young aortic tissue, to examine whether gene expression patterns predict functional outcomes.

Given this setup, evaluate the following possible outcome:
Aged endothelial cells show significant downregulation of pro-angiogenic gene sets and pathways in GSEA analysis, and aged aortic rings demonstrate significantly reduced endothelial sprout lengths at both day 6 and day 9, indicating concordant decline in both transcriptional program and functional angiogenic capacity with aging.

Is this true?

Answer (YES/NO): NO